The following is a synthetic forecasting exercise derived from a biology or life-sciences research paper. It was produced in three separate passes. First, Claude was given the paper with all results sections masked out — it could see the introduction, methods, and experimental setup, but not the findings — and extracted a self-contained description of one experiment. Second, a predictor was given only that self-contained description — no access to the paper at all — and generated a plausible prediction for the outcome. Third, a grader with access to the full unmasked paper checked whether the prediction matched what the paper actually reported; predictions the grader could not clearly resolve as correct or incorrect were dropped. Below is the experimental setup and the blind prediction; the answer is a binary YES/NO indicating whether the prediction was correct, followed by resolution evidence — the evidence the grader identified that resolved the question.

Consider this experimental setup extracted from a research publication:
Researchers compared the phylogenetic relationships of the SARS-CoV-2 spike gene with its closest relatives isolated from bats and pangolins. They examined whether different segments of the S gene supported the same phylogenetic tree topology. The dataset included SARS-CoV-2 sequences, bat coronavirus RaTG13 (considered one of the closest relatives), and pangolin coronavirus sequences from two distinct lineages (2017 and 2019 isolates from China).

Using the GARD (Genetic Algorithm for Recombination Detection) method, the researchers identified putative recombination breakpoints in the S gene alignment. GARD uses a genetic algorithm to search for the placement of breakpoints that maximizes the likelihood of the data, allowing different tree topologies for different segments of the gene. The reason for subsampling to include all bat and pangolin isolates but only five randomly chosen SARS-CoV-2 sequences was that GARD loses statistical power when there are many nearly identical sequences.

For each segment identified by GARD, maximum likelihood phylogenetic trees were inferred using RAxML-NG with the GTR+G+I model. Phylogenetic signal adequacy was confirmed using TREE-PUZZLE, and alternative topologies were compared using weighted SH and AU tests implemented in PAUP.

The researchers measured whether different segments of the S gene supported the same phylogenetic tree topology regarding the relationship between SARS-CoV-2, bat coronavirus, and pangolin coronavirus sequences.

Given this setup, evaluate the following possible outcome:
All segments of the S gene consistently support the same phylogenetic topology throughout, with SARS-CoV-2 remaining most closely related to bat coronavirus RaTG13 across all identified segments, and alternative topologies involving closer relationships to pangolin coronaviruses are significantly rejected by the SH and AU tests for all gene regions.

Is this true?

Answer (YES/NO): NO